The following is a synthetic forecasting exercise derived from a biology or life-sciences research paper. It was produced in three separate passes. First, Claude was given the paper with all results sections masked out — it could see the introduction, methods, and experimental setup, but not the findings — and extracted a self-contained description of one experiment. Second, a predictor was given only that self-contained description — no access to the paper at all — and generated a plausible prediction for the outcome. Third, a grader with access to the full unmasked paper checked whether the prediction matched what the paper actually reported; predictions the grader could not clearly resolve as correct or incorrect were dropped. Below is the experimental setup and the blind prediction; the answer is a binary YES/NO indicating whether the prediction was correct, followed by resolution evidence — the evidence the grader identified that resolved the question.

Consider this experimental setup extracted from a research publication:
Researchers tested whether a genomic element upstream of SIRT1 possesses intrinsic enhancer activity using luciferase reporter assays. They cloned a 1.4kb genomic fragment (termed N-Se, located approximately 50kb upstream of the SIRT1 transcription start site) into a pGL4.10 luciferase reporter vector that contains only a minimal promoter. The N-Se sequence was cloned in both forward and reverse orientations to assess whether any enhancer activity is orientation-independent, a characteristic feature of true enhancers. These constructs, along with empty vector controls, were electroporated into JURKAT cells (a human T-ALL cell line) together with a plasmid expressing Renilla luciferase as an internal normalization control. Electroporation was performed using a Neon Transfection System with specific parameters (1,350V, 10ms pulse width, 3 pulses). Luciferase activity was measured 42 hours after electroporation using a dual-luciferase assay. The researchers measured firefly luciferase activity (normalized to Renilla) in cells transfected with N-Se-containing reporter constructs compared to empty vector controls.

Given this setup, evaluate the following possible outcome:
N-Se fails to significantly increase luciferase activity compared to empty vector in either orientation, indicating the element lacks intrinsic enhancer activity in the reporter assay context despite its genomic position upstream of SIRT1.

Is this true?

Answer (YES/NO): NO